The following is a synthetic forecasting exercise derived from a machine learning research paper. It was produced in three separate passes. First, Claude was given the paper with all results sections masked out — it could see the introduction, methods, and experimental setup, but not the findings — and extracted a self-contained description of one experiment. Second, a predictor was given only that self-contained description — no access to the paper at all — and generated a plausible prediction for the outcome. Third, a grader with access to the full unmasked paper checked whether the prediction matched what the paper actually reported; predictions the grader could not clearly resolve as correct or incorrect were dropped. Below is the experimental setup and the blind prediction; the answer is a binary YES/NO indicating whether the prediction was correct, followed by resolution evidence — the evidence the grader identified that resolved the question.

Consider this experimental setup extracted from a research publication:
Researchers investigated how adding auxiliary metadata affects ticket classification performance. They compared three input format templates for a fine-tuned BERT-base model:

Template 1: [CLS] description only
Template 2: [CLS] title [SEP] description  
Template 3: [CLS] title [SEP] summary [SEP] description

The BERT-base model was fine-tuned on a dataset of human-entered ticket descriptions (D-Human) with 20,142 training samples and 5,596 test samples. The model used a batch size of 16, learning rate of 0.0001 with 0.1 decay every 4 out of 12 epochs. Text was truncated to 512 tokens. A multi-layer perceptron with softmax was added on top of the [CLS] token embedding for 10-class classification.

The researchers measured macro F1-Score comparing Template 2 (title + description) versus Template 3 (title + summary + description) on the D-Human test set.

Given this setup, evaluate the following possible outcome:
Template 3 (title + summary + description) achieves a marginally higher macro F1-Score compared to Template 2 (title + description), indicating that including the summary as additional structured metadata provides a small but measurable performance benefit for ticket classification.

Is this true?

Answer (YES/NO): NO